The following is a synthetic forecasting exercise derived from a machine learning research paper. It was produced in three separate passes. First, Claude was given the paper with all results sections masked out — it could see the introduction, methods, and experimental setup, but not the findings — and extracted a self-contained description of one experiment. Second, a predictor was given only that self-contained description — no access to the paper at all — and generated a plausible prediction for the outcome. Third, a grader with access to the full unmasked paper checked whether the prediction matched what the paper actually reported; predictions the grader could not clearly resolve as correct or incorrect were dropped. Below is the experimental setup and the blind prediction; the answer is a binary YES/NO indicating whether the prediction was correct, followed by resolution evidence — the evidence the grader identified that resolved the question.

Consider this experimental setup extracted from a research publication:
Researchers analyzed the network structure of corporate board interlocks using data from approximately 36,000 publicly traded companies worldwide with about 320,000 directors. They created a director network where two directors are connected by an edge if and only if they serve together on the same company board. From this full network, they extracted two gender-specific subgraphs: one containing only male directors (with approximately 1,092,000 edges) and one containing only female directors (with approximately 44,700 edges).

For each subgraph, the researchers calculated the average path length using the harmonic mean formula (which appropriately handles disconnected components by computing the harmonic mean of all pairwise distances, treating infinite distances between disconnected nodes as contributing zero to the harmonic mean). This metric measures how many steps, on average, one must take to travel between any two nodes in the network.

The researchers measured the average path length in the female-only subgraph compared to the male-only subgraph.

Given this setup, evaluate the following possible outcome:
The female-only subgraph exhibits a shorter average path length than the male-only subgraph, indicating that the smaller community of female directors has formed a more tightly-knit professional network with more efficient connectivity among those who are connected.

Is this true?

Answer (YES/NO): NO